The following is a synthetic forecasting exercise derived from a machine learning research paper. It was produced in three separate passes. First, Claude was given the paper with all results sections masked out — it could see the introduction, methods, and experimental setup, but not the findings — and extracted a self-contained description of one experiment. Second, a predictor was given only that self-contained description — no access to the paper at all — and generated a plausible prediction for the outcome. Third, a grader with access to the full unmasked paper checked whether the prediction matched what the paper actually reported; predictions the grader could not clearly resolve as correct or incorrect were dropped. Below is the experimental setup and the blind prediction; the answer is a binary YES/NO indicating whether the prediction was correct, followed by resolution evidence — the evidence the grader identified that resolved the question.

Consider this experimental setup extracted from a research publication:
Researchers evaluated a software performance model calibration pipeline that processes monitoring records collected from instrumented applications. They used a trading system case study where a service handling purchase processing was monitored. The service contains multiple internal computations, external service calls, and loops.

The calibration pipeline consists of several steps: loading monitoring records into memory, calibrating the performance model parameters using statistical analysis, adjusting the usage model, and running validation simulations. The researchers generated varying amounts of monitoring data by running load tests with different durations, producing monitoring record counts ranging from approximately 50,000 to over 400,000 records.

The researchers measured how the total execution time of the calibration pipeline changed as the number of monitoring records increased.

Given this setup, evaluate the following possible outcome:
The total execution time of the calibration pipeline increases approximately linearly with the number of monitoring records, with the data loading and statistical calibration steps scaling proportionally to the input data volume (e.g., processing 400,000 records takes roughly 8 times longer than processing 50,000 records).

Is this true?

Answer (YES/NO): YES